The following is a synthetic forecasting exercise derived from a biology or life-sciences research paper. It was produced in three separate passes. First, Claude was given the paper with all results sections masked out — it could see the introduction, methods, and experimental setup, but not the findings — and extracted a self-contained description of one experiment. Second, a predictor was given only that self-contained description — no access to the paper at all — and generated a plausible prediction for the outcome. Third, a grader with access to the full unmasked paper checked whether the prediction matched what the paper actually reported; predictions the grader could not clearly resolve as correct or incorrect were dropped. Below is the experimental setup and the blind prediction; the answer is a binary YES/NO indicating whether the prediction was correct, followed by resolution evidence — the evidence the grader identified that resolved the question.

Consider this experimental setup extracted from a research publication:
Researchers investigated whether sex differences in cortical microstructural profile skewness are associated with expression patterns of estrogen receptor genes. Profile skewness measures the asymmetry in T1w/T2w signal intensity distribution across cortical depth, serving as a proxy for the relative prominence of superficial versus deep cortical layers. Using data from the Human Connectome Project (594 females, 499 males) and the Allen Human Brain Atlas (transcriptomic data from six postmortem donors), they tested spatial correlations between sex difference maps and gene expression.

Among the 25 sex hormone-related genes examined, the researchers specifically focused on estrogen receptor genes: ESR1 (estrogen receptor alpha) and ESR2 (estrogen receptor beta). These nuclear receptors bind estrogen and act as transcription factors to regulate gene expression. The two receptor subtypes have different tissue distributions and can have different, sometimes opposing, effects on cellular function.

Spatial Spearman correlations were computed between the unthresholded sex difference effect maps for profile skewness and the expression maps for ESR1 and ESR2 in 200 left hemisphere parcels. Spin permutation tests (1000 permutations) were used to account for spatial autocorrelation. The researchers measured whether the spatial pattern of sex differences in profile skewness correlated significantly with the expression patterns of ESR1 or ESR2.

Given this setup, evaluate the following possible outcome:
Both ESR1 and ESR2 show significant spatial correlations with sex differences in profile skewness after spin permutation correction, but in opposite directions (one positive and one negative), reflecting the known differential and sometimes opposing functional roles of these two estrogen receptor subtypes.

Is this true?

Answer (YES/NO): NO